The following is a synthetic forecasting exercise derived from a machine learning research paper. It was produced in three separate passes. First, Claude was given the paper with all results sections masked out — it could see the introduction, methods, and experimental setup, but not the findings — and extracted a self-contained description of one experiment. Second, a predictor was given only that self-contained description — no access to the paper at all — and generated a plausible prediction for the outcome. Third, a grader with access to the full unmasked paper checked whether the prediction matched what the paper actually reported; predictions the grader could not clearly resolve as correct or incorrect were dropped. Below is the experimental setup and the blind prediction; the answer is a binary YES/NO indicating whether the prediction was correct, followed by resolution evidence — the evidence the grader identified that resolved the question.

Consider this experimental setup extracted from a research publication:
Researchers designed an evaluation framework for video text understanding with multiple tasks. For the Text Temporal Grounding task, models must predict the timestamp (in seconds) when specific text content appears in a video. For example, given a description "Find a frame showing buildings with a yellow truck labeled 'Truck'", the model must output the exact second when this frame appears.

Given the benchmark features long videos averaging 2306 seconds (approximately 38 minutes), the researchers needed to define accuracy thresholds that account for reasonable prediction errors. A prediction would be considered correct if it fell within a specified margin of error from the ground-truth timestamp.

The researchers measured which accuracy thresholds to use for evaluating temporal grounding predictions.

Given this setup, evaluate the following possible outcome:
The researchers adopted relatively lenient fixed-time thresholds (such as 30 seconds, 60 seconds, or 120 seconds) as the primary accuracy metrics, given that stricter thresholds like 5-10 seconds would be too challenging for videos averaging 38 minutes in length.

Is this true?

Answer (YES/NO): YES